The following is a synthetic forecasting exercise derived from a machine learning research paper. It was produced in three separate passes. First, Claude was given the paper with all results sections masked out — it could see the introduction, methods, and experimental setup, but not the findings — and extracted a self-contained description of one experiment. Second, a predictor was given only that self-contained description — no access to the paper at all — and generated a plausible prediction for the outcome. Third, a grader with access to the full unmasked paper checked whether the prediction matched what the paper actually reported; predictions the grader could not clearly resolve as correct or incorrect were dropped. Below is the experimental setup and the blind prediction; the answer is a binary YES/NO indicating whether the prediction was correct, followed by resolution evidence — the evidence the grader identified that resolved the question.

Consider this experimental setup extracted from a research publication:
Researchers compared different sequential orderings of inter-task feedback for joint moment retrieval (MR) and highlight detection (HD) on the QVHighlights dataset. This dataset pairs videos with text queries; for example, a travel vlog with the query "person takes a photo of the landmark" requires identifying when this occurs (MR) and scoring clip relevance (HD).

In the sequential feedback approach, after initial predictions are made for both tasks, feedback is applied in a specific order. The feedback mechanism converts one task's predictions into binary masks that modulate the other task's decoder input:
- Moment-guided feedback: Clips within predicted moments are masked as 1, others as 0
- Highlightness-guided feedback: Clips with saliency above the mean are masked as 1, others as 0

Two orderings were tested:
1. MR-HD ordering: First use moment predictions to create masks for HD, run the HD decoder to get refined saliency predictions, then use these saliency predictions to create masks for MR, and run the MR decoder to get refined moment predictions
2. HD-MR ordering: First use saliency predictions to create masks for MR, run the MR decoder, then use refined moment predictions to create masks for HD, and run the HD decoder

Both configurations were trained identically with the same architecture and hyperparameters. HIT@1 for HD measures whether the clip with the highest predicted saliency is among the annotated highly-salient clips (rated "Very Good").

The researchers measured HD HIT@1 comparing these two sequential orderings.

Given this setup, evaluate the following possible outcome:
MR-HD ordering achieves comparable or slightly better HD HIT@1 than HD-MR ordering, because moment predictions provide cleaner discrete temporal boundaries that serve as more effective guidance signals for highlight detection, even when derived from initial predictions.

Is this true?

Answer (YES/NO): YES